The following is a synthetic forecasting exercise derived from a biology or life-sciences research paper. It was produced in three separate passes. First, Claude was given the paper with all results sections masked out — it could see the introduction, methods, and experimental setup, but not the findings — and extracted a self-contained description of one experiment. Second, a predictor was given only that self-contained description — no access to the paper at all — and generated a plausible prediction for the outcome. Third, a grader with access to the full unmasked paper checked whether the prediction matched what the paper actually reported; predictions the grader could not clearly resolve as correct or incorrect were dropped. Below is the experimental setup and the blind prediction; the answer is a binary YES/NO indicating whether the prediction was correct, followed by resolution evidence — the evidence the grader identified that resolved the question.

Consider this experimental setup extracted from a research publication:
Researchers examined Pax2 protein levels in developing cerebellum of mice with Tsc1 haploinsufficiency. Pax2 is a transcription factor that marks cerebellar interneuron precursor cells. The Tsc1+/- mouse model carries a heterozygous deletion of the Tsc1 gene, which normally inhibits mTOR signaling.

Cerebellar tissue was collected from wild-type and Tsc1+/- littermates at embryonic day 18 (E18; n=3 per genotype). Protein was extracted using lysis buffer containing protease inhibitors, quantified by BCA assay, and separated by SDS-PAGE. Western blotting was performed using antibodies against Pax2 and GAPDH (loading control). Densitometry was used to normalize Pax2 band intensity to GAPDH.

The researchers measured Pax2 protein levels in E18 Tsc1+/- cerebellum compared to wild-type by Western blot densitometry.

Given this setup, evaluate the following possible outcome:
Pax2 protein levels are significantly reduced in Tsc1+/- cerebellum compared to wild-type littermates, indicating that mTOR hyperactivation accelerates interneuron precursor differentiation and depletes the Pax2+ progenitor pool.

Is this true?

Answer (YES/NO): NO